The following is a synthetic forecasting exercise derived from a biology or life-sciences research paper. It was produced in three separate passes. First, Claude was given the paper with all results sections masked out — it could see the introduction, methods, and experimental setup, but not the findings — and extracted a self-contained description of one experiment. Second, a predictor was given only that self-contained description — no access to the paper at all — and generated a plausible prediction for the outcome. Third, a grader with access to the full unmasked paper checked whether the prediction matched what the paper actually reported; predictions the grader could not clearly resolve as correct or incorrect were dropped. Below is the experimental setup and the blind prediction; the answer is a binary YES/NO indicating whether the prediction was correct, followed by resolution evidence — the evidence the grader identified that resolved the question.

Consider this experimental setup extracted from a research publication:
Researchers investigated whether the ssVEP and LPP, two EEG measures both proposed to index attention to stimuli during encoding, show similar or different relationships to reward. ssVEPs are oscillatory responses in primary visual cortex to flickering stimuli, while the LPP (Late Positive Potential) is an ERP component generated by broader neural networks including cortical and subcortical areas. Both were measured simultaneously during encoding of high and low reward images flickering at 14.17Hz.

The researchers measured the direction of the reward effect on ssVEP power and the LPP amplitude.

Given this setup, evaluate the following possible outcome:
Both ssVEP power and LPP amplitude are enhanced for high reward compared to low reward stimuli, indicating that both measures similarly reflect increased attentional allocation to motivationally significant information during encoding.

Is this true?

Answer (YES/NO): NO